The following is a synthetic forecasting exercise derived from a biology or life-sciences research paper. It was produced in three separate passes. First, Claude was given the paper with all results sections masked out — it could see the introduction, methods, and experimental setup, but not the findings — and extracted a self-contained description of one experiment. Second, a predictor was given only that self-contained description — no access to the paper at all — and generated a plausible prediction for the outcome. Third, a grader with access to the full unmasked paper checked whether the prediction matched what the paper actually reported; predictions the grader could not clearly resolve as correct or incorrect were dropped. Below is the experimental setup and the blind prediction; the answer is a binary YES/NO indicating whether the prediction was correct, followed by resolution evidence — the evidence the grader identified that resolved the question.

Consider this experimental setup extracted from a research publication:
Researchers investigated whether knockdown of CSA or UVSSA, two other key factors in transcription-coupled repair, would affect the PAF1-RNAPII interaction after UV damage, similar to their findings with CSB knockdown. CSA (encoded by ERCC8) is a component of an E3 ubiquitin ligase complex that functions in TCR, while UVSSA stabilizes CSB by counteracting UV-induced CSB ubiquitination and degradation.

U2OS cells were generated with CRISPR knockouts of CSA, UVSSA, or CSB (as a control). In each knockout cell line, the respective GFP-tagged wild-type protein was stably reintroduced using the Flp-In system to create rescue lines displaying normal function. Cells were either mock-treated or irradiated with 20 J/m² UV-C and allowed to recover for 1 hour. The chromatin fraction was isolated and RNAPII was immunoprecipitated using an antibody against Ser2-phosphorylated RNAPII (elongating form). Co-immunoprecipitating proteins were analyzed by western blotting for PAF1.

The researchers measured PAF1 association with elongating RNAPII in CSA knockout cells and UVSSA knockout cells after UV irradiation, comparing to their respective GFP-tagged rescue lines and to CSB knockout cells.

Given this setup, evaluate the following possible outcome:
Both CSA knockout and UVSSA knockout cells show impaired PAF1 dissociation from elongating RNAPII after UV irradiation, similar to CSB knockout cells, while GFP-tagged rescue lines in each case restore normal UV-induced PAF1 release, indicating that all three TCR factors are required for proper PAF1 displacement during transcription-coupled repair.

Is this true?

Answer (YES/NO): NO